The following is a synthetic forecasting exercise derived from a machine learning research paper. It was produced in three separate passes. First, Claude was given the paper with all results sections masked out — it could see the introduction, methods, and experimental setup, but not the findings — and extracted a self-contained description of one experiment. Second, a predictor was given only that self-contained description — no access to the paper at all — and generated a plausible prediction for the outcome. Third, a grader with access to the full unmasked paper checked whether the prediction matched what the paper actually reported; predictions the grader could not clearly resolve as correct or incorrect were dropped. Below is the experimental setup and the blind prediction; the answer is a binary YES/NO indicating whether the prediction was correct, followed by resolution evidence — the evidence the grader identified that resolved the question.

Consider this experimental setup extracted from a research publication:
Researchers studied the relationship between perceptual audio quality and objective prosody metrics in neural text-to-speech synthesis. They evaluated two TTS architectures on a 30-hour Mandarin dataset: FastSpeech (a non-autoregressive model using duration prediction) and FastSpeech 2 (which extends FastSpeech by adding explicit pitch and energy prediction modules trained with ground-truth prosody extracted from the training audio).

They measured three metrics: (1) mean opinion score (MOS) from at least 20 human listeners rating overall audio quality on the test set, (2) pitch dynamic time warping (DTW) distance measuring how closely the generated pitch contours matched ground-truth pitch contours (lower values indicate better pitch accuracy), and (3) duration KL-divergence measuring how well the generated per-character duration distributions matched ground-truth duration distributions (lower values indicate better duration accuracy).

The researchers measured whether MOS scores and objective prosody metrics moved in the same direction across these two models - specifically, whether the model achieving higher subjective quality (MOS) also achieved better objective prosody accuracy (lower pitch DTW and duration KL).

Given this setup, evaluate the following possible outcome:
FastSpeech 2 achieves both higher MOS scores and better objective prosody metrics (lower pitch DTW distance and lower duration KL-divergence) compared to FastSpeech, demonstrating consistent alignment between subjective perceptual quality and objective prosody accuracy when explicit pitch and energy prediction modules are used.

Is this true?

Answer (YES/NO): NO